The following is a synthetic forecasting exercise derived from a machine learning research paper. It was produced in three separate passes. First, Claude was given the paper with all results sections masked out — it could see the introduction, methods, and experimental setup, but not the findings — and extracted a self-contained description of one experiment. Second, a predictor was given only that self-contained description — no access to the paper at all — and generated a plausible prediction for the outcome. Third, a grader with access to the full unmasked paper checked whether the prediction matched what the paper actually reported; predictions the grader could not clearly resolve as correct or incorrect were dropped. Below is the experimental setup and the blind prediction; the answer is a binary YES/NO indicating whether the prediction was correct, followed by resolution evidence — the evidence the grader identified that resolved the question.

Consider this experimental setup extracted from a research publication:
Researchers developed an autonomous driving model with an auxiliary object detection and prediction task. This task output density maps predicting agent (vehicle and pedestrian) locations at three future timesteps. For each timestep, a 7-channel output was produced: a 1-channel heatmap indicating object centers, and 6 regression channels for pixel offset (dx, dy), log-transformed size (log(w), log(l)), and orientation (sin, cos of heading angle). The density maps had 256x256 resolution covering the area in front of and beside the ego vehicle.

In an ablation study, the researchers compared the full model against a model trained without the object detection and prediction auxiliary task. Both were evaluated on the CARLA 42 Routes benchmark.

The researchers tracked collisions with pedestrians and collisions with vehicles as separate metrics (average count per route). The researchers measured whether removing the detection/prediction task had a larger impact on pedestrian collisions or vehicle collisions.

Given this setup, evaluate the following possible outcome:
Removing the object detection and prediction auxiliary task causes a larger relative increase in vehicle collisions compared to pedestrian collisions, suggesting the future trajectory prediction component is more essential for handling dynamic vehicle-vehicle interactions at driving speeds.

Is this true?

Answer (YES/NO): YES